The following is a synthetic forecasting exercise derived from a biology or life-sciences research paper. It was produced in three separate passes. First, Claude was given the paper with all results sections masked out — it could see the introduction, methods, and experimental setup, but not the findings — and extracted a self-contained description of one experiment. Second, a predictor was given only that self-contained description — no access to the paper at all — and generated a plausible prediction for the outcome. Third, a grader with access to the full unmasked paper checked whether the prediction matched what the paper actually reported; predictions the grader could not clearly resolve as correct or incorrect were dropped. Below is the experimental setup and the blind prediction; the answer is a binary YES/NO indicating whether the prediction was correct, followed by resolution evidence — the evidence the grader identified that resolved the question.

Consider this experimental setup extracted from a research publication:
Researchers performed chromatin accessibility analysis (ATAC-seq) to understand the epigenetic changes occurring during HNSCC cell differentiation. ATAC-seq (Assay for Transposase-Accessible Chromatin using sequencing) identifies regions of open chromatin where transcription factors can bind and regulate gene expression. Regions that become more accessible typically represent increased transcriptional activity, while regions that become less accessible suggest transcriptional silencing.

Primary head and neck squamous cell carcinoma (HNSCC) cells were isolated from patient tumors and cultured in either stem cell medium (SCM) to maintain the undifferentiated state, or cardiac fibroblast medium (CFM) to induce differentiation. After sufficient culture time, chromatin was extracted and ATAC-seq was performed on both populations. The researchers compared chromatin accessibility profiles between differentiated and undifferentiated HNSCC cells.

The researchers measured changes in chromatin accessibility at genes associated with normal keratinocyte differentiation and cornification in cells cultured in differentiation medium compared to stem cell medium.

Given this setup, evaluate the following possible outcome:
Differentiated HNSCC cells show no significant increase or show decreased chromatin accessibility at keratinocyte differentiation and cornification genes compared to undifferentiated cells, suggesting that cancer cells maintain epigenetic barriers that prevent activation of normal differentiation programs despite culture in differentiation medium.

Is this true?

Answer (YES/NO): NO